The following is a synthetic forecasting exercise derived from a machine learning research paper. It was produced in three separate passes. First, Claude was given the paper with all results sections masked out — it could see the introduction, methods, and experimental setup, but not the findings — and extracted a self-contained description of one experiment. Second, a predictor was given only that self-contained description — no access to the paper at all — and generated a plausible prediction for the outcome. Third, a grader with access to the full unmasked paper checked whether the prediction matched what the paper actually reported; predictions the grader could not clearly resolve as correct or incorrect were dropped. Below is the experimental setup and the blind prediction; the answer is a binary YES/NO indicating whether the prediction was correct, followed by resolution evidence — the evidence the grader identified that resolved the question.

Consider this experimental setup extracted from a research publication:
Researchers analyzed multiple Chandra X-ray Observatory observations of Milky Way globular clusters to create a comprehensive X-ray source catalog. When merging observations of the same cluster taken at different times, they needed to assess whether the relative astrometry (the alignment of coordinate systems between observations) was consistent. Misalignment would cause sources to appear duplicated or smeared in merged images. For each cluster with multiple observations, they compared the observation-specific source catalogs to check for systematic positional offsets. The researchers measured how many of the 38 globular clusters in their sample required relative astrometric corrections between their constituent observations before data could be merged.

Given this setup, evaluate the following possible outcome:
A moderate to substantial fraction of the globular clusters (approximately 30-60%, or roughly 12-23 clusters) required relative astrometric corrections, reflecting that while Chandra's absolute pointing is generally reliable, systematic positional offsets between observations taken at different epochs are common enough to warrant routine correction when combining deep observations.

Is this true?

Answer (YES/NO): NO